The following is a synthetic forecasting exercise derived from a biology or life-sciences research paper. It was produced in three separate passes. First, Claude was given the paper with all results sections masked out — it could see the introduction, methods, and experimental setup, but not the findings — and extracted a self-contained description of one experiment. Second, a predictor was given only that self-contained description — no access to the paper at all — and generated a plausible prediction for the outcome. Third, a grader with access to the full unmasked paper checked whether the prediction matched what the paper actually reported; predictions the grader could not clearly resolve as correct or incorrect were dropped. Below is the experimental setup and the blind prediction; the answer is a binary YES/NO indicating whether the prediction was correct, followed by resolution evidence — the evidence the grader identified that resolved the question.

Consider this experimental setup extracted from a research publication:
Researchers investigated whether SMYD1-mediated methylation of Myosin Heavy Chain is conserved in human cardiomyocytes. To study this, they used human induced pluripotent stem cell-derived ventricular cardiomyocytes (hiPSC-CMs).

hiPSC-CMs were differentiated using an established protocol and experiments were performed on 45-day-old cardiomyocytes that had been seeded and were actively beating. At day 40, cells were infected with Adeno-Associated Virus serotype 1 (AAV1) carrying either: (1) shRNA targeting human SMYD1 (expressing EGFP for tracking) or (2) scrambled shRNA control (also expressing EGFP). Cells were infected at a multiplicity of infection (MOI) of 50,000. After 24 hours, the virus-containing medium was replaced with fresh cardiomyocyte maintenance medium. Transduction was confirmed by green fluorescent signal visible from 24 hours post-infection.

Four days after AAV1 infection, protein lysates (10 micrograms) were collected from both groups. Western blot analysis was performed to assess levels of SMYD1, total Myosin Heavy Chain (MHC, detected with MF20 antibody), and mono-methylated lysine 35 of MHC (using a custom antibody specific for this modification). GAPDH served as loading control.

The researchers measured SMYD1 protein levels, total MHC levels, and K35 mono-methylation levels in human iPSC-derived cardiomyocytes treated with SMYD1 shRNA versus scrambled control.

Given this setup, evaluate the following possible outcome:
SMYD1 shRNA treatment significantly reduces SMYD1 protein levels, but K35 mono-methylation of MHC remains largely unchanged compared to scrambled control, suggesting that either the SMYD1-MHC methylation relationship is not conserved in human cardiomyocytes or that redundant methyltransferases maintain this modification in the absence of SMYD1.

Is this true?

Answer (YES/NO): NO